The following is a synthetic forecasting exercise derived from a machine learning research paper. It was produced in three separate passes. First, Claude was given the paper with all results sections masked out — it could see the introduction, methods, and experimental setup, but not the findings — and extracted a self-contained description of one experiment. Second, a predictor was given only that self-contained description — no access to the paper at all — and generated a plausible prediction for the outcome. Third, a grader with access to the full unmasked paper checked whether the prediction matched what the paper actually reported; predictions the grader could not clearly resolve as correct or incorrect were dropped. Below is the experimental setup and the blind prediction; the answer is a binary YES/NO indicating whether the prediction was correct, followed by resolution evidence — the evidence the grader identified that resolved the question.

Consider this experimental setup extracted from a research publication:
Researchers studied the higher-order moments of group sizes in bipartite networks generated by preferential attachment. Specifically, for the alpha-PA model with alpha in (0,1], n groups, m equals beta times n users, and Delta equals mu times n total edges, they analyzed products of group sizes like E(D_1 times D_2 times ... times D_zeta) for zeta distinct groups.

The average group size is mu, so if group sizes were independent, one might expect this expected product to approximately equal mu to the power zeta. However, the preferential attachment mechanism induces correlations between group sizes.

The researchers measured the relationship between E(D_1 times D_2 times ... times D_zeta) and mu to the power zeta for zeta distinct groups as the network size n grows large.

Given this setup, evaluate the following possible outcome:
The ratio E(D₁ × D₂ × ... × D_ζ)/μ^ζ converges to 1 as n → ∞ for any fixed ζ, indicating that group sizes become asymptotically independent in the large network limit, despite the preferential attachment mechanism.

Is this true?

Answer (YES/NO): YES